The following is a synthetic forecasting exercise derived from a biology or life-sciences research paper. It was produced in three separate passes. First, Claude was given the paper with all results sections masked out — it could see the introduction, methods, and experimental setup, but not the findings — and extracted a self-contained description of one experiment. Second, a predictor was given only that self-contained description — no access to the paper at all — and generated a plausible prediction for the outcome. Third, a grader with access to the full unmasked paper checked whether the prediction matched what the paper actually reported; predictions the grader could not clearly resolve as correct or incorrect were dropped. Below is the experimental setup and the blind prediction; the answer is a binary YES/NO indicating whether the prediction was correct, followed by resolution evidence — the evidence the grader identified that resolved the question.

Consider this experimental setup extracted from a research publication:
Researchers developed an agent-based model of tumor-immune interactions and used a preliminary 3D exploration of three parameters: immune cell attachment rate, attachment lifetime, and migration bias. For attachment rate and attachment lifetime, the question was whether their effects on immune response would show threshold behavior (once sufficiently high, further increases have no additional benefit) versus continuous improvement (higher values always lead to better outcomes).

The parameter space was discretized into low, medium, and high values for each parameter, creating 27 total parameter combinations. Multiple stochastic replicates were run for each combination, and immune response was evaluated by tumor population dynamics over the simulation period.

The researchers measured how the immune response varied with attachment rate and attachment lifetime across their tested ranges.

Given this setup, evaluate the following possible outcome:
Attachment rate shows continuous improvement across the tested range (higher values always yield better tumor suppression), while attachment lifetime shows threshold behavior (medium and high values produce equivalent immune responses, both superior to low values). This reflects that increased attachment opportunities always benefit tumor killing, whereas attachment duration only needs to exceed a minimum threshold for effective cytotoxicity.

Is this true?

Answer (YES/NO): NO